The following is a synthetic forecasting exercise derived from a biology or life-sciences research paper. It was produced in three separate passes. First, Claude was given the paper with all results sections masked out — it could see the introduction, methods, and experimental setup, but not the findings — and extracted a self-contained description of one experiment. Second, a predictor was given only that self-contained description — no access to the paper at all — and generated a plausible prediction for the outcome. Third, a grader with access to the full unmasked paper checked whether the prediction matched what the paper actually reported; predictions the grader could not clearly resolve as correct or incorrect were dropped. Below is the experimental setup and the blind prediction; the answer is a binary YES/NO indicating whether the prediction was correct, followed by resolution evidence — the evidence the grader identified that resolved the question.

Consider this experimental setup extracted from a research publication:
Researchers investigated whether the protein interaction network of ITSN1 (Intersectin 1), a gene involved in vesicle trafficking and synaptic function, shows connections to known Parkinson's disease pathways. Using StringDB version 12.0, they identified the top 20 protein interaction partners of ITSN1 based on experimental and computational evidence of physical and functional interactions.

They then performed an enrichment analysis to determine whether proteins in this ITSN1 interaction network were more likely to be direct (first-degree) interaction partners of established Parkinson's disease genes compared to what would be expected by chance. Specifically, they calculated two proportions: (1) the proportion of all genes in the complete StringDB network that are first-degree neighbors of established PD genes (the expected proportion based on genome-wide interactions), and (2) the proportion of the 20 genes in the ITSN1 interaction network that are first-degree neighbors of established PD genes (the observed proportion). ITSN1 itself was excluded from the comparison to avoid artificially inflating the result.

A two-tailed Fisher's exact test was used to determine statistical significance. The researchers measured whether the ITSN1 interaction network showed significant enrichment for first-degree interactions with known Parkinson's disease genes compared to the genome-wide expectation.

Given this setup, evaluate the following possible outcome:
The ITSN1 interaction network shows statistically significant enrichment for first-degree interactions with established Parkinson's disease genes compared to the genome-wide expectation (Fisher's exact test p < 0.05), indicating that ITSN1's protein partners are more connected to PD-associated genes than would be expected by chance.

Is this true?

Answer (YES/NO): YES